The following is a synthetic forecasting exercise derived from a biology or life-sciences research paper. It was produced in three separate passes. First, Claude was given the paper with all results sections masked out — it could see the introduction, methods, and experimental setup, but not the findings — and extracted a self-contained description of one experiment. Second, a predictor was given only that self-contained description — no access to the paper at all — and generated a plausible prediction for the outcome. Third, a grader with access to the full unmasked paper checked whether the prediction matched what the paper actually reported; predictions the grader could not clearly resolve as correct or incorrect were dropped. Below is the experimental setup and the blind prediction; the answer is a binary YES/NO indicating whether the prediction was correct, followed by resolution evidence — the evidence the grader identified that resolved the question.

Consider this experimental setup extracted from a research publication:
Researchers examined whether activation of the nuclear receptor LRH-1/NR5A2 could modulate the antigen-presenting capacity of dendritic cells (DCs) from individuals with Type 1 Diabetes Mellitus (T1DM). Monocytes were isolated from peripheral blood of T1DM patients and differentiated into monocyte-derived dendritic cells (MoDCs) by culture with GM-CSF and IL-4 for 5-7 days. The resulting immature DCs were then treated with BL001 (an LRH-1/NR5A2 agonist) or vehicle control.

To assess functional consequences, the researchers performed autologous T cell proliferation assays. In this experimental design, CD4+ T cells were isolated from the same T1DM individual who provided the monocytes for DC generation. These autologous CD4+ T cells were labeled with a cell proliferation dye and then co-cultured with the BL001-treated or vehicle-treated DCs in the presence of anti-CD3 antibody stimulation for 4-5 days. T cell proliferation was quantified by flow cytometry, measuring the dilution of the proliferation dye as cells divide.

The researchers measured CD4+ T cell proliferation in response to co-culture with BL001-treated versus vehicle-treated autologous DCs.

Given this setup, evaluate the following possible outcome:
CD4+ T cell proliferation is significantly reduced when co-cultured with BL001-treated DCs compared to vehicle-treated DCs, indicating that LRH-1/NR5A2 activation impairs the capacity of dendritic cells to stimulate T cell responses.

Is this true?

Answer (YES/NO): NO